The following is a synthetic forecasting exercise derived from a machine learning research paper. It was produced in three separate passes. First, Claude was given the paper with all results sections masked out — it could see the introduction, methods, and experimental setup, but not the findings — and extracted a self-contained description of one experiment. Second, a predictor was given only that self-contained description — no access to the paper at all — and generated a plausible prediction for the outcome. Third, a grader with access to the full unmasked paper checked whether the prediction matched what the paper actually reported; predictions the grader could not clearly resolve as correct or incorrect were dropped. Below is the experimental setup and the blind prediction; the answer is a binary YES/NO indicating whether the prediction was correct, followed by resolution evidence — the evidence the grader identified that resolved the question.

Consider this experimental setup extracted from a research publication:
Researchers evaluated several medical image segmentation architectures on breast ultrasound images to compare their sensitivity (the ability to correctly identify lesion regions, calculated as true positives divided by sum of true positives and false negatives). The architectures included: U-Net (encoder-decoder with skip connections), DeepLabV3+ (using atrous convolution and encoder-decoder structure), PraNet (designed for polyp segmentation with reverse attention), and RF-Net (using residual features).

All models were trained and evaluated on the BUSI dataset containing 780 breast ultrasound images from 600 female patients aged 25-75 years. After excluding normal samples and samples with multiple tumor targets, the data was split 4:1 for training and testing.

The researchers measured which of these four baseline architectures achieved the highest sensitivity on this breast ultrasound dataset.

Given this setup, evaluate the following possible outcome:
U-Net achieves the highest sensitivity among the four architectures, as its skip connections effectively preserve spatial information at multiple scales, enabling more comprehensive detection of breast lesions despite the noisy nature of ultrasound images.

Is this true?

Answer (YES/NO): NO